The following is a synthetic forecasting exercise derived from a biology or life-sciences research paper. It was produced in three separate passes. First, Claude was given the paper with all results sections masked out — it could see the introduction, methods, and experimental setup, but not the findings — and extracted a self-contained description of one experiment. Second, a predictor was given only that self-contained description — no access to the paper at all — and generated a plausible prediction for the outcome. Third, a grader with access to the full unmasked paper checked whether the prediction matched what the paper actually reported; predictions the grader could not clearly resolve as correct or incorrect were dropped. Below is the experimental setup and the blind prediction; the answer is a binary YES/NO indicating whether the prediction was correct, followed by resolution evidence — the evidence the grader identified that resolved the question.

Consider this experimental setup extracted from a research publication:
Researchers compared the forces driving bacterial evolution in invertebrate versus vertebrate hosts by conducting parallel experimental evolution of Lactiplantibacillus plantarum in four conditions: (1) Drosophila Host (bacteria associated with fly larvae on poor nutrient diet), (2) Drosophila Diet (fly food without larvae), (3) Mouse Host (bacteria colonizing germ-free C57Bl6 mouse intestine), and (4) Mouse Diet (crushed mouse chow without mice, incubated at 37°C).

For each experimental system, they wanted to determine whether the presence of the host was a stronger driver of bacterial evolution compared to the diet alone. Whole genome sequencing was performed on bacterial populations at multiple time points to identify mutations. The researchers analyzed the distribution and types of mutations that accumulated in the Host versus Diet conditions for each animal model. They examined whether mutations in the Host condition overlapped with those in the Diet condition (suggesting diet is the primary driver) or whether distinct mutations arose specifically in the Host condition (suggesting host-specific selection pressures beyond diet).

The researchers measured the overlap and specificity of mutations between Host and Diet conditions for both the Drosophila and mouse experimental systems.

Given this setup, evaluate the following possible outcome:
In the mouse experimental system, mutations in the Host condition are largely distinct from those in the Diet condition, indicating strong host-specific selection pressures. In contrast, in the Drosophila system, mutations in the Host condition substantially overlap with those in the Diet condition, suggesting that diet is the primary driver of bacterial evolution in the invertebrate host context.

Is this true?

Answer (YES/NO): YES